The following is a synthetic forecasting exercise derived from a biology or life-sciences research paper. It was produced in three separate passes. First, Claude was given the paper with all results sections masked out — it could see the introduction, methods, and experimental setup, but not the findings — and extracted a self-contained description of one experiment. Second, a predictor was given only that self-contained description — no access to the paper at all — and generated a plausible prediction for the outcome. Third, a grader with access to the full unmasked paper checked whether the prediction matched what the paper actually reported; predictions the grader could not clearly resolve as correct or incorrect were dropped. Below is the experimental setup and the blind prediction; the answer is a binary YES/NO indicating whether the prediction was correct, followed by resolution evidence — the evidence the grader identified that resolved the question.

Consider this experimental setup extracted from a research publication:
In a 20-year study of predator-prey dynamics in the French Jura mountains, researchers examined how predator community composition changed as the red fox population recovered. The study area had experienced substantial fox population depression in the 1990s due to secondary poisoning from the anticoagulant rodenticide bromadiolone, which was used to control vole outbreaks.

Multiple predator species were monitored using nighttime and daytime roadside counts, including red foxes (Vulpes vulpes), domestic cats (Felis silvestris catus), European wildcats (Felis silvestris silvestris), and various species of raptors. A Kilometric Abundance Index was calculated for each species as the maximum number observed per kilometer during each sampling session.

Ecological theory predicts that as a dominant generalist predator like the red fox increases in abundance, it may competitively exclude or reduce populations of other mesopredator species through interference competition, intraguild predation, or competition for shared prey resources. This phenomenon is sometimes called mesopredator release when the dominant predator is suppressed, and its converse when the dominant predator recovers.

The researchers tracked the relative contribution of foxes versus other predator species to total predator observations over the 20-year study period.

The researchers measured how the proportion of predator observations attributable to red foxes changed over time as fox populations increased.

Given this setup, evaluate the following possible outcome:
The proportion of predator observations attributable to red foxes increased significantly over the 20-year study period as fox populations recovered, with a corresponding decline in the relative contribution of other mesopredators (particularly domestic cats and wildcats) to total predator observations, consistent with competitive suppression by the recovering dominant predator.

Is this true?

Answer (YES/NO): YES